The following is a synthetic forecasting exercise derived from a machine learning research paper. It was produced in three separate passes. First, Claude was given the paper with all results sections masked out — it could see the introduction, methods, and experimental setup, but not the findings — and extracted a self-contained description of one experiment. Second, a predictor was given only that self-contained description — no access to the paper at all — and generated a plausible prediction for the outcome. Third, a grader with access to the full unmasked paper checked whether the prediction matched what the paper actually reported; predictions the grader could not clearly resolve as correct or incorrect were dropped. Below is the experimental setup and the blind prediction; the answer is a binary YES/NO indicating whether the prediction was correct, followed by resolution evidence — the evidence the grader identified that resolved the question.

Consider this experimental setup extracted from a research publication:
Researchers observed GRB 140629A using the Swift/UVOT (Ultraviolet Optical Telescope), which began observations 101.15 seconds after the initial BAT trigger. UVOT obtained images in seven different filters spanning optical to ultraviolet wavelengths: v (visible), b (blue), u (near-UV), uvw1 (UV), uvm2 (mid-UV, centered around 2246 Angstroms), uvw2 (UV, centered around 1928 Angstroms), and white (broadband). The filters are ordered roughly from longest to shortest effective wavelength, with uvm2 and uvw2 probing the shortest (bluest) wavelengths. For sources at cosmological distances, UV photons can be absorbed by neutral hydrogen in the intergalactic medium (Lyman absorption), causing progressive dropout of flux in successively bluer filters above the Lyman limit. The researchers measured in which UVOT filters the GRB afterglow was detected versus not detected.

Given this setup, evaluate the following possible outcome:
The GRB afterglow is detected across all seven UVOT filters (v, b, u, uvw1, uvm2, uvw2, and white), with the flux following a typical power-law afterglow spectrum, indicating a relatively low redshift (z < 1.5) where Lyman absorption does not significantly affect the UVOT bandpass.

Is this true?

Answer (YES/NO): NO